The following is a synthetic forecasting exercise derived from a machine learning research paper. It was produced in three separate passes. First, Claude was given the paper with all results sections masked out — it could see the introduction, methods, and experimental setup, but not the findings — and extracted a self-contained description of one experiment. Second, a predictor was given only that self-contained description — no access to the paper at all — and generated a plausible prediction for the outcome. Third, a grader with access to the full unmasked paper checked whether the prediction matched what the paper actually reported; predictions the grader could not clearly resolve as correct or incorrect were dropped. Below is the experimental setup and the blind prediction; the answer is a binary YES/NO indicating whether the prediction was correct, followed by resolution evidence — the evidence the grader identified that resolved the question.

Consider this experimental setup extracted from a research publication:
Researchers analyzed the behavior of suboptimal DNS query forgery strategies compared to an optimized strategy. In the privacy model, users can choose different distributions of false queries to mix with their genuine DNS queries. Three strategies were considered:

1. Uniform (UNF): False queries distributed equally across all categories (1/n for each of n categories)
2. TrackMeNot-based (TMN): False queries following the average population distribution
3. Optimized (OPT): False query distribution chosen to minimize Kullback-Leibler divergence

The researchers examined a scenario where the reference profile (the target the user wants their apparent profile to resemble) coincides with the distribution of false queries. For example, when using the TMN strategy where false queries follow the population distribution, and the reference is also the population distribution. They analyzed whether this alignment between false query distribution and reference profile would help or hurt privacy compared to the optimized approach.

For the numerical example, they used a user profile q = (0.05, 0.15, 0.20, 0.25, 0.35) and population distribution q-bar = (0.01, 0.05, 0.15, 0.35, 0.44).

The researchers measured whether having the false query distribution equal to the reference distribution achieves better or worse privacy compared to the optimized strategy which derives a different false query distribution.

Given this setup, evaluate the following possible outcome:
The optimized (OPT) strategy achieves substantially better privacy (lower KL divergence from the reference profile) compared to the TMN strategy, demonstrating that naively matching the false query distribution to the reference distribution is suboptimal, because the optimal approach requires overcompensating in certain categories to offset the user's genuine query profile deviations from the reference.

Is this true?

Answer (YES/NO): YES